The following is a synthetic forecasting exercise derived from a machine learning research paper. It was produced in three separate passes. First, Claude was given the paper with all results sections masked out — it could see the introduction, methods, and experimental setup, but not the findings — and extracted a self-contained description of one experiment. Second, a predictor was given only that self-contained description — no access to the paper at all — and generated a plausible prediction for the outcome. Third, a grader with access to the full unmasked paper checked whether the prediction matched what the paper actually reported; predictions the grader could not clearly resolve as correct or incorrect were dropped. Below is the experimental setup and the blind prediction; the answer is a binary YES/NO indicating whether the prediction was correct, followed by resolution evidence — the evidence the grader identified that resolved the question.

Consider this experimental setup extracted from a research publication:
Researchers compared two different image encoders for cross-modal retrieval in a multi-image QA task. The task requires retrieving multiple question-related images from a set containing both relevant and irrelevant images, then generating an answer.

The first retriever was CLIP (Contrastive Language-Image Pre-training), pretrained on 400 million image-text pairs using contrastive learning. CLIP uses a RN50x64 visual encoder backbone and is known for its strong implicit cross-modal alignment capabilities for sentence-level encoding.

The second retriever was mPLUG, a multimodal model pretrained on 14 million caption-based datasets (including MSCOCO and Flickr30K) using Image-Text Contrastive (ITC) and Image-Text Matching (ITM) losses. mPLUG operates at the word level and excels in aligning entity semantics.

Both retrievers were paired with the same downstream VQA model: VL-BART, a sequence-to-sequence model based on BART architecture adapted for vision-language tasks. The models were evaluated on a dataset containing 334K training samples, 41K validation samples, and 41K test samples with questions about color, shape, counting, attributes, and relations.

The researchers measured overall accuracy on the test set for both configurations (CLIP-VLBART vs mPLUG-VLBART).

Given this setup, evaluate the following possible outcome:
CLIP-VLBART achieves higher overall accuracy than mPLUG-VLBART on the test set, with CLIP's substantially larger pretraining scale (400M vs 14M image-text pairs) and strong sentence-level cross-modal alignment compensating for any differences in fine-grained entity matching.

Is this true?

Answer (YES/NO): NO